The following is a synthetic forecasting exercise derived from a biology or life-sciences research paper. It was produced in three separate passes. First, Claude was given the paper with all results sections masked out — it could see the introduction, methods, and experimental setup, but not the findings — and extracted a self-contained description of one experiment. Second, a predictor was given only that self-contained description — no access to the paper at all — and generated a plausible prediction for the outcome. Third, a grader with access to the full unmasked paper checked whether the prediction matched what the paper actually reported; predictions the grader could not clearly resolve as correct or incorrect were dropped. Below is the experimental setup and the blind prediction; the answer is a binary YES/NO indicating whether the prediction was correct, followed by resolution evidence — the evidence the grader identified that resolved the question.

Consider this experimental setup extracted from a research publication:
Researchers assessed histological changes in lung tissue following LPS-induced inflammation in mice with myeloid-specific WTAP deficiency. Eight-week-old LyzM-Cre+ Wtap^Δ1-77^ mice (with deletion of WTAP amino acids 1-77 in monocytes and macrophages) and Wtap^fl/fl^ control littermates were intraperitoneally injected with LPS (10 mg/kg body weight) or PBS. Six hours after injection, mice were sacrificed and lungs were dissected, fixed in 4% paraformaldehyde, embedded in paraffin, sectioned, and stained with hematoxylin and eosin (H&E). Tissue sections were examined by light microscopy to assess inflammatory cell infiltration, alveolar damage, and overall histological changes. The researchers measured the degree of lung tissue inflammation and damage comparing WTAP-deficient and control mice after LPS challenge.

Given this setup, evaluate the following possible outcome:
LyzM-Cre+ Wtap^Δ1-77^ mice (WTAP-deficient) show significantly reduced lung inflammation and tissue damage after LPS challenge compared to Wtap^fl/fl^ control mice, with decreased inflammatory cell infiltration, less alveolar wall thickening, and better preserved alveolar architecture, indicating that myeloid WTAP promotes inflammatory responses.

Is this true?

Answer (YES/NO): YES